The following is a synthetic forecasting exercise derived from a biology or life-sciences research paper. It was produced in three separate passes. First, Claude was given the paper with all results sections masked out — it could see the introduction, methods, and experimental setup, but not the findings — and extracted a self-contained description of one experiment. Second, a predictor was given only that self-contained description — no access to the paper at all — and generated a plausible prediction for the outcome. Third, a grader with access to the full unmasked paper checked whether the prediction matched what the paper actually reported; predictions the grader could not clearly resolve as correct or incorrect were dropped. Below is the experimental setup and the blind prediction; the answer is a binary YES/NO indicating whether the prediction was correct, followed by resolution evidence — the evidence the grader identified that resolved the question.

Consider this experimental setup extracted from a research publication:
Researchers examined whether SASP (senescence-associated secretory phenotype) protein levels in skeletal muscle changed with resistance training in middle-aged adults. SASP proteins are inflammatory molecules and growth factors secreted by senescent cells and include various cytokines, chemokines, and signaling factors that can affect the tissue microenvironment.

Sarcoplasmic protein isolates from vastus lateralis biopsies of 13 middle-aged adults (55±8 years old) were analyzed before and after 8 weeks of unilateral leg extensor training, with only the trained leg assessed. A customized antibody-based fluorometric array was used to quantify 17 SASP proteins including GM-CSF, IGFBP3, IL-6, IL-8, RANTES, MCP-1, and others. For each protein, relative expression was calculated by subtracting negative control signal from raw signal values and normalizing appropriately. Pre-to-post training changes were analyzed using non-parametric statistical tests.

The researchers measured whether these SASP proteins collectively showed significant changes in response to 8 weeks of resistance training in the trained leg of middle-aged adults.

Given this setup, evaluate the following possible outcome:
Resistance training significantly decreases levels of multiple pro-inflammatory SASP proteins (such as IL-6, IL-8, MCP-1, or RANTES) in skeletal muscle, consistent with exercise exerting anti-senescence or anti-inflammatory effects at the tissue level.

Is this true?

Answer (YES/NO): NO